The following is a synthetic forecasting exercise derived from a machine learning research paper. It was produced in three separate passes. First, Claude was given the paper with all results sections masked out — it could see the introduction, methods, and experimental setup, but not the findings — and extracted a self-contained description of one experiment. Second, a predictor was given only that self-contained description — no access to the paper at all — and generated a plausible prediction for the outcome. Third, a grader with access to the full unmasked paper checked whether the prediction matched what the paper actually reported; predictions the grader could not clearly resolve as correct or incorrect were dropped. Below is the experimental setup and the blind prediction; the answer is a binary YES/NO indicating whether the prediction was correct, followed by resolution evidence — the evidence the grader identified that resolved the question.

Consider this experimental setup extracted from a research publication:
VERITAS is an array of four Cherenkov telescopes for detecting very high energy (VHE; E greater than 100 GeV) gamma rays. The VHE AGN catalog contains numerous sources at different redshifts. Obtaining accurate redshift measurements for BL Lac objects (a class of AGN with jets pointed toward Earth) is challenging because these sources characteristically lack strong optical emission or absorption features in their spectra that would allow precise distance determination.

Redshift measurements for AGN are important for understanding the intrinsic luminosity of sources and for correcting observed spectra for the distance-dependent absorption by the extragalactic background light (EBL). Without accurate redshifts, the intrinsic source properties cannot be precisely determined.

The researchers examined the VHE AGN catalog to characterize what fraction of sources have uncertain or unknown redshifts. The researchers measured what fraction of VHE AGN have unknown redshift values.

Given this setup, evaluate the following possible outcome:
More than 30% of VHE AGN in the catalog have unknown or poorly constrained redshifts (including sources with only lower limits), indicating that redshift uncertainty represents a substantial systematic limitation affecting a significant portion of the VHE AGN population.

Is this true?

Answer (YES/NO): NO